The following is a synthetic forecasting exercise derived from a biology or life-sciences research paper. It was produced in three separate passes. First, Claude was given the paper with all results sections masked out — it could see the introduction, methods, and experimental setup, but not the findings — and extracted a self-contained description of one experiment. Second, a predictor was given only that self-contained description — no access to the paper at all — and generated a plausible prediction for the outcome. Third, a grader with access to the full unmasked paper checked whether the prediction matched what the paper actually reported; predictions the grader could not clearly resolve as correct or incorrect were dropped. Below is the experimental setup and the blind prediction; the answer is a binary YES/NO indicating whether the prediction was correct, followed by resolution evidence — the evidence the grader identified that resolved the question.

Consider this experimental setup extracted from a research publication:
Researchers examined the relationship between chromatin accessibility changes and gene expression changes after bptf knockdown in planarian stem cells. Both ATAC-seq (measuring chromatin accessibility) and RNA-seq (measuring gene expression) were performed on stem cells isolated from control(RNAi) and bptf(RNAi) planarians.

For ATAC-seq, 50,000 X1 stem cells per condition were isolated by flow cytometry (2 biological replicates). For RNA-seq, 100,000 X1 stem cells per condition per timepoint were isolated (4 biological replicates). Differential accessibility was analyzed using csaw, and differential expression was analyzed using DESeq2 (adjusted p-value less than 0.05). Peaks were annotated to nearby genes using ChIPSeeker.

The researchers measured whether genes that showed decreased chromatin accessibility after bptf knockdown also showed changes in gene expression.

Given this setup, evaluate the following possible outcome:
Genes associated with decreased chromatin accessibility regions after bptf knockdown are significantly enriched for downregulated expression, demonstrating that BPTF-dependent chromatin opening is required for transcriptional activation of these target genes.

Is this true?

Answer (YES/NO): NO